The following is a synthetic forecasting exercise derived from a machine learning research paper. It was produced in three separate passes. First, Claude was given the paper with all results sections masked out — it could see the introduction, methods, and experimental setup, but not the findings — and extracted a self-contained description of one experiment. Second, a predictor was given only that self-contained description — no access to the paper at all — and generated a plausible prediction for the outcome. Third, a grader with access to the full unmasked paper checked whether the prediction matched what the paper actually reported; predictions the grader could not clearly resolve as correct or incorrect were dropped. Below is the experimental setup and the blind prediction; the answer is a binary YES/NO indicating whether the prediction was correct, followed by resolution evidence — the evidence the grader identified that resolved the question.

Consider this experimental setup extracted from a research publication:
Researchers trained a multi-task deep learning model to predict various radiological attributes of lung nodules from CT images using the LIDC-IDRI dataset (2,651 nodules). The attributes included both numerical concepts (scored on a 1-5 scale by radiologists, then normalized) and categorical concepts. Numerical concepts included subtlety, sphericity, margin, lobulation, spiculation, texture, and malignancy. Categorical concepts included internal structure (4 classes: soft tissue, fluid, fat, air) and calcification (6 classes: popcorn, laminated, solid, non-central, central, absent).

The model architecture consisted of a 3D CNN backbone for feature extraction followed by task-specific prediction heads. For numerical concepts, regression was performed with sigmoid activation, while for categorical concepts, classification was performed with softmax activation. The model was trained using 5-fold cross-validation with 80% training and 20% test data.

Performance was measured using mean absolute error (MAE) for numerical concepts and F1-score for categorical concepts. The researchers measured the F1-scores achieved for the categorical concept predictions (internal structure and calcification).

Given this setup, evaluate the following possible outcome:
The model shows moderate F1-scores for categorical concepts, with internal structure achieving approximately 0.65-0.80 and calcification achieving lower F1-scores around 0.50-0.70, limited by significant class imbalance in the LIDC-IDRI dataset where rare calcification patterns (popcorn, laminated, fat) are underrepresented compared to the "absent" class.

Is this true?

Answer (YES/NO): NO